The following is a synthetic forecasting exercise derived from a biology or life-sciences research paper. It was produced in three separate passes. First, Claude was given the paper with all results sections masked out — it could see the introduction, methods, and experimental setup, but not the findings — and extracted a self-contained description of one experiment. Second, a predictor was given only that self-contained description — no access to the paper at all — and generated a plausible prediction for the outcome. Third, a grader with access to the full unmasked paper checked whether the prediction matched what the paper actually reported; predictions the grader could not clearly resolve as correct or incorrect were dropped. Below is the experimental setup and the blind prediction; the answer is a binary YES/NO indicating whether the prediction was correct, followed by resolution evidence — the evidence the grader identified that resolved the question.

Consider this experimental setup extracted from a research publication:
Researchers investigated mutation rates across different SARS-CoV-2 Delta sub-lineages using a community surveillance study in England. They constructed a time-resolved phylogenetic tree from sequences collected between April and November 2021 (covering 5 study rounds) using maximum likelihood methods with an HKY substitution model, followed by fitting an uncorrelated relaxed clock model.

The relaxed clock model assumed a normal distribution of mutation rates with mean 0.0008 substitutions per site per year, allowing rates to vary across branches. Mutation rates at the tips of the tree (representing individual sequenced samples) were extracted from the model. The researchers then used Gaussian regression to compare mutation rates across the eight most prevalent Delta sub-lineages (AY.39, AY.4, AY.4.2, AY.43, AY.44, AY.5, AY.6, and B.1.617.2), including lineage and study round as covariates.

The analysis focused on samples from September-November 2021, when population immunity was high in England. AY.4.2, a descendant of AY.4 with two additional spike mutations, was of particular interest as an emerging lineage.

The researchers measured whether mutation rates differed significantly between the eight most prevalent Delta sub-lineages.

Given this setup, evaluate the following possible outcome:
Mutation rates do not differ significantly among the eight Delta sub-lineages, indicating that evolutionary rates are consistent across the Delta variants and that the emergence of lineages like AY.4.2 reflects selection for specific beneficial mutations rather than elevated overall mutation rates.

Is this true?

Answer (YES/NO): NO